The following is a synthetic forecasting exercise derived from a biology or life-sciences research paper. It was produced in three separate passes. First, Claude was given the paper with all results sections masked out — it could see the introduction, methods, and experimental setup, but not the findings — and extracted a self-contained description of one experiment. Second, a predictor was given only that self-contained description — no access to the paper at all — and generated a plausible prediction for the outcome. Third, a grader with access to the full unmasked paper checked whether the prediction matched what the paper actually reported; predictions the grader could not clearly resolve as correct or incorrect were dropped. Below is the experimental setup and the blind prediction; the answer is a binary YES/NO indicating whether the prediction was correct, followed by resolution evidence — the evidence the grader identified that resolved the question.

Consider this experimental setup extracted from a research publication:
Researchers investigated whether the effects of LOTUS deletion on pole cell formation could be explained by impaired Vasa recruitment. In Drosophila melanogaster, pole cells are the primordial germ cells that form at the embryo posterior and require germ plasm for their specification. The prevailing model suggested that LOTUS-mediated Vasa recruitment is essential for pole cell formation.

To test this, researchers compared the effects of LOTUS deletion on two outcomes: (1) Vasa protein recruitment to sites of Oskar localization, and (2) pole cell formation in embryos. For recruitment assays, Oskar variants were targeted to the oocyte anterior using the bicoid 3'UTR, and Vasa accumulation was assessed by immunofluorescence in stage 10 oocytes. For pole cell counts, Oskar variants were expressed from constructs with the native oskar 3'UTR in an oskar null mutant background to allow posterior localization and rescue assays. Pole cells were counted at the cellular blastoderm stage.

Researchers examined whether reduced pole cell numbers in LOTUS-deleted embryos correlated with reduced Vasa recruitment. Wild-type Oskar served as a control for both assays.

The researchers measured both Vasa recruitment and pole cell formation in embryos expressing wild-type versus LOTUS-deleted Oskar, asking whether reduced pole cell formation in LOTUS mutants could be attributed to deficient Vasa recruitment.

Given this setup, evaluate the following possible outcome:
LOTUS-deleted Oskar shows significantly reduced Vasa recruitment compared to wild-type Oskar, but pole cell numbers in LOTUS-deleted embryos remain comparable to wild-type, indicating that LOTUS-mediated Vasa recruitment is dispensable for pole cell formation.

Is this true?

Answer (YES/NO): NO